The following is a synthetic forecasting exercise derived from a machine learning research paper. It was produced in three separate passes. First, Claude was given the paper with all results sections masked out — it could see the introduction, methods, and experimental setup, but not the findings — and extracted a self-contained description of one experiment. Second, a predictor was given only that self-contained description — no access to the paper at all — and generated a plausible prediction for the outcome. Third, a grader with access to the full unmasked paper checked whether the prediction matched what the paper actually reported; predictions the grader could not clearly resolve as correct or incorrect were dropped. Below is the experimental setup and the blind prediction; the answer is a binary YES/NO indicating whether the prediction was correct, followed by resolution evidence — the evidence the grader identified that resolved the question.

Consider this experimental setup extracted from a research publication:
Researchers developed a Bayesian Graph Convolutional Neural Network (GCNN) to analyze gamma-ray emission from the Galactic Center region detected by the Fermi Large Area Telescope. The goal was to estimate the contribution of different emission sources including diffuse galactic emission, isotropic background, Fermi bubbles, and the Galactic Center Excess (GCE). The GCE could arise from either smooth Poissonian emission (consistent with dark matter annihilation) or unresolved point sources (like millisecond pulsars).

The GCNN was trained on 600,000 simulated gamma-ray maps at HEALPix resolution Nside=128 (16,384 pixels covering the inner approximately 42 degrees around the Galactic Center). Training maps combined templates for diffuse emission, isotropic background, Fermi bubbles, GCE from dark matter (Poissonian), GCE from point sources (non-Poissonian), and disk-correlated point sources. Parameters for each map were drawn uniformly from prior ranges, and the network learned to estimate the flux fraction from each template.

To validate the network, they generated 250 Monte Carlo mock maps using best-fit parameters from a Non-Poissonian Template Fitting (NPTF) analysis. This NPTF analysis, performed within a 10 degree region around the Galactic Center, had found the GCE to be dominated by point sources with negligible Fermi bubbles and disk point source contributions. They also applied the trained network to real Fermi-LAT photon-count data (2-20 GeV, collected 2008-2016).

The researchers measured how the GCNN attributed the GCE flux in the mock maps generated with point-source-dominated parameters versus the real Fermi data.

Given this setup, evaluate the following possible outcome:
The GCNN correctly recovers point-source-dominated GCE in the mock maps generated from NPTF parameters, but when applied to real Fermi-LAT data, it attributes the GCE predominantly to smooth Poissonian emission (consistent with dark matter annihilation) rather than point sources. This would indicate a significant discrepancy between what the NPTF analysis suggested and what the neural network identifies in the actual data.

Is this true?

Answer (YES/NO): YES